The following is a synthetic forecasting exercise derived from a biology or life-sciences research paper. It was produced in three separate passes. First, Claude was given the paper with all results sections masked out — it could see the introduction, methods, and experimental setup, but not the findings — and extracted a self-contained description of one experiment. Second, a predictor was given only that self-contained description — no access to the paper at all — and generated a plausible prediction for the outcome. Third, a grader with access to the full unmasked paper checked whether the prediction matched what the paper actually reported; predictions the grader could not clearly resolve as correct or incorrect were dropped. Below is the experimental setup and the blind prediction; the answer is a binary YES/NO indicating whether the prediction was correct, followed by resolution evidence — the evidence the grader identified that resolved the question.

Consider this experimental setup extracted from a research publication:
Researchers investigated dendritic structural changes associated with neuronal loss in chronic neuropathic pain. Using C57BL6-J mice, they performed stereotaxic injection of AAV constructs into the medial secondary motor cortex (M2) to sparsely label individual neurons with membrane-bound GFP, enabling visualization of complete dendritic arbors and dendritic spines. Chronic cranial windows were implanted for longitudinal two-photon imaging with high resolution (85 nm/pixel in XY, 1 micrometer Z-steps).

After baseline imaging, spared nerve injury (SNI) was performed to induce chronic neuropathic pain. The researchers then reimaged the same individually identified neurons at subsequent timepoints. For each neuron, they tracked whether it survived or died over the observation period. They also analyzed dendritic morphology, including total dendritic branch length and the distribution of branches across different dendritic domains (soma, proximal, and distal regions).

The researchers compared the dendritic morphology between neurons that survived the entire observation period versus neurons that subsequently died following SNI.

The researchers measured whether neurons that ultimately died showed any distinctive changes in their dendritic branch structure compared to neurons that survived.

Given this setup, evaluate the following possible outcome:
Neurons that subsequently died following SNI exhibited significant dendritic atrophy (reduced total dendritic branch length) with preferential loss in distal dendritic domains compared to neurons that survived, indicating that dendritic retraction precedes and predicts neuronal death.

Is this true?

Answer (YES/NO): YES